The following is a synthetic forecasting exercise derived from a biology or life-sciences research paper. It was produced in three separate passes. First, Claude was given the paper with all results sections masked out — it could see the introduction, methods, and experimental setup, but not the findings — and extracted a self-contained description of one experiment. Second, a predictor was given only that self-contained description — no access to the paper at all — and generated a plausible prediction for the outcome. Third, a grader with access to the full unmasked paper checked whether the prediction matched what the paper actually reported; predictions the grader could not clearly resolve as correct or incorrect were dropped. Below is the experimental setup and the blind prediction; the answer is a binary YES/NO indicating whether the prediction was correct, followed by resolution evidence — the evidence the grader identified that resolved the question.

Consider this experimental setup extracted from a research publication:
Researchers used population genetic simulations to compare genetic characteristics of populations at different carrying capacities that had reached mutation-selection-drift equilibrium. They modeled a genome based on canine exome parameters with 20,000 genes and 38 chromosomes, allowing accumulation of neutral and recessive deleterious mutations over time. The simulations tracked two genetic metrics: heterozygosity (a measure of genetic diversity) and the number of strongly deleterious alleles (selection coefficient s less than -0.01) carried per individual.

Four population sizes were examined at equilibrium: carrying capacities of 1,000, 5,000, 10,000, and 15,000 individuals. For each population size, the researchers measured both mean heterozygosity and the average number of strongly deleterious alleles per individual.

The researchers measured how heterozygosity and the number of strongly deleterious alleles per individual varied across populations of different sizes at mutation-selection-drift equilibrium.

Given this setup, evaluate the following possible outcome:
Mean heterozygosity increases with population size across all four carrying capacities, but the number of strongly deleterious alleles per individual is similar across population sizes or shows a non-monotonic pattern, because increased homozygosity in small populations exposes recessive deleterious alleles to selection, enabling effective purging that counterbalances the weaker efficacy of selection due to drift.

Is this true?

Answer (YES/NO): NO